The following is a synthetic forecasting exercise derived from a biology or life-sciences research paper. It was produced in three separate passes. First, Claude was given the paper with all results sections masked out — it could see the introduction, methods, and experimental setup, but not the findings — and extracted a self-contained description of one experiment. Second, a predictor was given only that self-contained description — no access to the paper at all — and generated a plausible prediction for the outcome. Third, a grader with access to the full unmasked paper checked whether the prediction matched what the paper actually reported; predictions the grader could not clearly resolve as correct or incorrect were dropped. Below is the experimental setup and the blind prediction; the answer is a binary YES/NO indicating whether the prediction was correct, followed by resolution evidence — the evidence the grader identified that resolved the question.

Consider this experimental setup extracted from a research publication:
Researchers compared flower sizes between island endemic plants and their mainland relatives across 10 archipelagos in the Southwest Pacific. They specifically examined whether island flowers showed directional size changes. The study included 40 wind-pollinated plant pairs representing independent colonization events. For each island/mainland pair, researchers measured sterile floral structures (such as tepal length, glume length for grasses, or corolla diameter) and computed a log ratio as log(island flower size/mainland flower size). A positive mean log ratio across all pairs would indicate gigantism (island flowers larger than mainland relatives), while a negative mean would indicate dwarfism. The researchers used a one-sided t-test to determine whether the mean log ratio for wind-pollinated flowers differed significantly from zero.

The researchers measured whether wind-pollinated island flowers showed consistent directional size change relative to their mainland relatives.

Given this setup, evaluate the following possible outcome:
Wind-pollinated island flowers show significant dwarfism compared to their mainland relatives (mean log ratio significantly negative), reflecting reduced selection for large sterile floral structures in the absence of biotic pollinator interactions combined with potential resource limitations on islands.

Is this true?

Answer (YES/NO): NO